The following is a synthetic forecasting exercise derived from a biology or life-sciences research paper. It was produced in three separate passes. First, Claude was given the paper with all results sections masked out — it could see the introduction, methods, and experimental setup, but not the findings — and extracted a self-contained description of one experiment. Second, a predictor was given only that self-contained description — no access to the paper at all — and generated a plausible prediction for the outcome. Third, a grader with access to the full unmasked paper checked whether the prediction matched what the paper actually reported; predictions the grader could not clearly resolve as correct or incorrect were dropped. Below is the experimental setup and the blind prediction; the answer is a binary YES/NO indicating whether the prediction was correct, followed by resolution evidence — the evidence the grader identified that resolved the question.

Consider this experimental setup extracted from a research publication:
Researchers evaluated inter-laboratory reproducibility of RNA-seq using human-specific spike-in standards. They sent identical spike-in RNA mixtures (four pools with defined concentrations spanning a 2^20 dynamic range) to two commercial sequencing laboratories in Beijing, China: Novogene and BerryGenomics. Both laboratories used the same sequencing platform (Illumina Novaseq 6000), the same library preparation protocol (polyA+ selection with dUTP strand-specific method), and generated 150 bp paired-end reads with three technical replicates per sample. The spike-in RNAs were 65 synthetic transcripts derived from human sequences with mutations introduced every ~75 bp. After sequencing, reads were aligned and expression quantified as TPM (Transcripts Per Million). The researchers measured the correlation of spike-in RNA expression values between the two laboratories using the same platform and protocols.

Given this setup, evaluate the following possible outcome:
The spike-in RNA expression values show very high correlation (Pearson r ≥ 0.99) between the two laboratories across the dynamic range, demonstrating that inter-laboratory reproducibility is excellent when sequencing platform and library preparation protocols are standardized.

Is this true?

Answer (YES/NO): YES